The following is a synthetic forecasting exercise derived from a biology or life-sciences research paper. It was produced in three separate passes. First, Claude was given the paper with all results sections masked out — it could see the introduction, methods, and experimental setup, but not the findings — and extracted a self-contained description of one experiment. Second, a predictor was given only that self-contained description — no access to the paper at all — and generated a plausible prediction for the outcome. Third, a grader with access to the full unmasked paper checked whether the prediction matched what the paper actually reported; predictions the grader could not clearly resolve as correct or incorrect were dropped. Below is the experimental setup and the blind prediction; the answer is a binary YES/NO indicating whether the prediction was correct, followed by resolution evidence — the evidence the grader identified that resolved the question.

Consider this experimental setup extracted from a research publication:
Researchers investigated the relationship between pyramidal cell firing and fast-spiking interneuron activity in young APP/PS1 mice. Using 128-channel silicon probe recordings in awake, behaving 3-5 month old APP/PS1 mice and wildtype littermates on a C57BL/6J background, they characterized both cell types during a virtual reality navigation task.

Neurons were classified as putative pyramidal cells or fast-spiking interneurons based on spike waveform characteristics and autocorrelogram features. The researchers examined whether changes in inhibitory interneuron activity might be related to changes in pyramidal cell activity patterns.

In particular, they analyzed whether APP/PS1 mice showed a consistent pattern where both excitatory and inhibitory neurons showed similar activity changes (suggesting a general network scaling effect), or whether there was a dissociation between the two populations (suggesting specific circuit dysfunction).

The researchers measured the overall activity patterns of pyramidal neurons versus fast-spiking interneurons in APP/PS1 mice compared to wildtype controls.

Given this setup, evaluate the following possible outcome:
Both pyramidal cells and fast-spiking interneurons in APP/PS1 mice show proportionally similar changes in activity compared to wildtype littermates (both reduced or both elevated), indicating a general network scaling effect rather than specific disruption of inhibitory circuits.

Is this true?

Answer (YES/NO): NO